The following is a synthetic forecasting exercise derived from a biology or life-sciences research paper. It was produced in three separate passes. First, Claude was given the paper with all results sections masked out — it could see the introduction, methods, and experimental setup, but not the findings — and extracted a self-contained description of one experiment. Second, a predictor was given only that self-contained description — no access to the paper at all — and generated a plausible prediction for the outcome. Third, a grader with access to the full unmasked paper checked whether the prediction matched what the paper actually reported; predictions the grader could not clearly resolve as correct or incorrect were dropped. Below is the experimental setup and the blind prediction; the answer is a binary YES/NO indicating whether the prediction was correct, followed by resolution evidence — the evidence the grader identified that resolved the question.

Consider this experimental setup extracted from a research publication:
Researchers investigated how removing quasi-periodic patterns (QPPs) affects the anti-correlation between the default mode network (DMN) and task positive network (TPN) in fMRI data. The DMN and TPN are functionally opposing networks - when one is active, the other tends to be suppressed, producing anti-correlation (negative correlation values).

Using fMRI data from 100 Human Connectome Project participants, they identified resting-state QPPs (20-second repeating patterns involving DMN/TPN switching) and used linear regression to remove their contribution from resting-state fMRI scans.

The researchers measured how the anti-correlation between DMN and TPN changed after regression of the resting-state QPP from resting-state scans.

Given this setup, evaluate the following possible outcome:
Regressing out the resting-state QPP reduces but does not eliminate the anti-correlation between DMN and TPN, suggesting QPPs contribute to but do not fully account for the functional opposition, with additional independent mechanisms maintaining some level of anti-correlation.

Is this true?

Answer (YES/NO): YES